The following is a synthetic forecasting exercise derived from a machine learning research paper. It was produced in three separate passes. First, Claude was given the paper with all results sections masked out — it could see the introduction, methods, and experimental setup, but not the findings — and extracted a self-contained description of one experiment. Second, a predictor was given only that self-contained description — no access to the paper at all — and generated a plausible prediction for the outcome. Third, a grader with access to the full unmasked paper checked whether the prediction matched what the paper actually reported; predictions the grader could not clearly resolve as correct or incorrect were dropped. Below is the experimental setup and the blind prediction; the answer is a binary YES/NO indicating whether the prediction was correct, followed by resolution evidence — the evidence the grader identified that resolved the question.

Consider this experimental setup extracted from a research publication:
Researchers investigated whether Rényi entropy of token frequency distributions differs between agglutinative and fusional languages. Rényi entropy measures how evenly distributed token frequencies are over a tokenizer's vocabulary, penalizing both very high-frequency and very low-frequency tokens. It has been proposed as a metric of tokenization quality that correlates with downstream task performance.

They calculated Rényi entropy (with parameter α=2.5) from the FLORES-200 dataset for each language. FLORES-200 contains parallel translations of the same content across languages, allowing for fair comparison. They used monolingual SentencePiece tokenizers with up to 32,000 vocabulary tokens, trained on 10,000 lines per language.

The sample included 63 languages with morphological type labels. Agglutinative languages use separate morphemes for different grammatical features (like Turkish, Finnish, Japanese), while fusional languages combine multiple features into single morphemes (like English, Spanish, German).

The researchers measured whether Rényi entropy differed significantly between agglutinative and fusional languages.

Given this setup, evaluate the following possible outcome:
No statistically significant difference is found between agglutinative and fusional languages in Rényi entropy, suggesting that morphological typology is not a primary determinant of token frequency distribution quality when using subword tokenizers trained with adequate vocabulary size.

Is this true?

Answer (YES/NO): NO